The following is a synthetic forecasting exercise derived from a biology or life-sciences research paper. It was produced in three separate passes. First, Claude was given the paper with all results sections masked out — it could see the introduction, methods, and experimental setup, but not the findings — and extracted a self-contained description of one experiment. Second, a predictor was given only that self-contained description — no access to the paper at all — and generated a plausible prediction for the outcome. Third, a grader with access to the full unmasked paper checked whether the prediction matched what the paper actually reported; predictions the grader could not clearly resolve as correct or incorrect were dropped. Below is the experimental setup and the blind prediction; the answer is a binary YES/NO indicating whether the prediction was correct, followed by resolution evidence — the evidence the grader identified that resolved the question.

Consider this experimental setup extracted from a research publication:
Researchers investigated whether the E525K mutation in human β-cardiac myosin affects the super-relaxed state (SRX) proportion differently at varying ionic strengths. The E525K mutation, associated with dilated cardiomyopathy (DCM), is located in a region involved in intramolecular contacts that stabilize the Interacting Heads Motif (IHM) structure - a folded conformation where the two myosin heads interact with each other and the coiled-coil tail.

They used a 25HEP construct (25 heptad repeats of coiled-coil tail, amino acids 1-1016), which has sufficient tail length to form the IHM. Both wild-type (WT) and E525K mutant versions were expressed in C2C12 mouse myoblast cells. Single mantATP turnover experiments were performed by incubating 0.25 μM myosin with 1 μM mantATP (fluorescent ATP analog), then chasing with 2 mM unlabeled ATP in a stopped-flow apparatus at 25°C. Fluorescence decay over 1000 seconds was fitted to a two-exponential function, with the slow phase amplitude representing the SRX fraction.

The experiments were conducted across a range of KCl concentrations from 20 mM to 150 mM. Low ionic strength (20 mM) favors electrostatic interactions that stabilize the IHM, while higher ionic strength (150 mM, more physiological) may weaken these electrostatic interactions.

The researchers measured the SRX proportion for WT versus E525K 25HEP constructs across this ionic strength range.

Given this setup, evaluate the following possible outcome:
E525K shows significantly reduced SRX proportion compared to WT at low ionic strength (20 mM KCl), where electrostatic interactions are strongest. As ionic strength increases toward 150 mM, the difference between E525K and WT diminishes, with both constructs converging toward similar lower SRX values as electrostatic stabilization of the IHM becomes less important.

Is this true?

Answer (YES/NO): NO